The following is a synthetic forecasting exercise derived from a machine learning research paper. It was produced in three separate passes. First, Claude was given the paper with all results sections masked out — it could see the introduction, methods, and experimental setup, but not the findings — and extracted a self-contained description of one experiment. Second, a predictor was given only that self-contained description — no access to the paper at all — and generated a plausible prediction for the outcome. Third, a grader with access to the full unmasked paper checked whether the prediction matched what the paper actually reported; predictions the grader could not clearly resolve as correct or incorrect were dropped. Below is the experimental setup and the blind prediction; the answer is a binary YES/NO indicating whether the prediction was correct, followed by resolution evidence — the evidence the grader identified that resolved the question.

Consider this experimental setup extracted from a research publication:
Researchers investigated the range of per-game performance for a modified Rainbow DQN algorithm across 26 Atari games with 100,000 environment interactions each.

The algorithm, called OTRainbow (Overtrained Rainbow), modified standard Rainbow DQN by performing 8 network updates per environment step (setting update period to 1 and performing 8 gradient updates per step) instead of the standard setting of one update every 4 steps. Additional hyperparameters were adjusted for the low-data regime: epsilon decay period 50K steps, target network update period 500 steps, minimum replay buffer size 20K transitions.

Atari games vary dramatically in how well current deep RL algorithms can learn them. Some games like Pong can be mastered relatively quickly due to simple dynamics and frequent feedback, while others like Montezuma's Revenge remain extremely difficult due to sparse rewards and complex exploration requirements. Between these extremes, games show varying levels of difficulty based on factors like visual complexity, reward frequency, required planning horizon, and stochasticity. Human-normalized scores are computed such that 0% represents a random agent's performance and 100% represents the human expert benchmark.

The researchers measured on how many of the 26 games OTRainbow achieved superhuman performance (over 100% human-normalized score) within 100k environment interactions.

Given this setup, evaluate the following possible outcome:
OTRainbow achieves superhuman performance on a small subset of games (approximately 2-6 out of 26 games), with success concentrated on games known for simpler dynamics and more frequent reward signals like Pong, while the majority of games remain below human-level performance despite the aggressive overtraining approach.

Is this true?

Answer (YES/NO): NO